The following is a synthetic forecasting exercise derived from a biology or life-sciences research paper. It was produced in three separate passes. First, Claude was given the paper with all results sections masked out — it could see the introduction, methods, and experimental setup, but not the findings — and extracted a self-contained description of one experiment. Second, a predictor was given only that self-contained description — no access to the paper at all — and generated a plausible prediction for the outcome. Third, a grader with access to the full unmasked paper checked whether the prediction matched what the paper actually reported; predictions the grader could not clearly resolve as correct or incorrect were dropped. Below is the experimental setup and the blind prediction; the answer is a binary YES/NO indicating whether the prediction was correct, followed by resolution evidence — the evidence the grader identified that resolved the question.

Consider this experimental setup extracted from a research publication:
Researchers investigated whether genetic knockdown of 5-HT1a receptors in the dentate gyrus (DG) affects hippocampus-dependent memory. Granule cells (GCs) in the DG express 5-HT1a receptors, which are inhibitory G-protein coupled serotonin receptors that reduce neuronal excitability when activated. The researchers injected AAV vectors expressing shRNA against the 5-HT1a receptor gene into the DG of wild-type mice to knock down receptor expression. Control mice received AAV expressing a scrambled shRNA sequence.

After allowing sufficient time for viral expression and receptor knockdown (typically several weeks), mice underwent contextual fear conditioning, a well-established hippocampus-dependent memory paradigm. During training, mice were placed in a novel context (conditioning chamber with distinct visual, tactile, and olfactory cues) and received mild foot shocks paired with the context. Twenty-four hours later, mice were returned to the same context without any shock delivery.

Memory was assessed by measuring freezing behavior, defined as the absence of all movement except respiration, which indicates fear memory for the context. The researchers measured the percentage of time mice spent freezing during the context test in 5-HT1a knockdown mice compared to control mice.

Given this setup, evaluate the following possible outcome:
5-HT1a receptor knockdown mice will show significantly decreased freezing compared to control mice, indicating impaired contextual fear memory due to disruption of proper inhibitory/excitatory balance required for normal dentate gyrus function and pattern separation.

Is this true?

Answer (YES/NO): YES